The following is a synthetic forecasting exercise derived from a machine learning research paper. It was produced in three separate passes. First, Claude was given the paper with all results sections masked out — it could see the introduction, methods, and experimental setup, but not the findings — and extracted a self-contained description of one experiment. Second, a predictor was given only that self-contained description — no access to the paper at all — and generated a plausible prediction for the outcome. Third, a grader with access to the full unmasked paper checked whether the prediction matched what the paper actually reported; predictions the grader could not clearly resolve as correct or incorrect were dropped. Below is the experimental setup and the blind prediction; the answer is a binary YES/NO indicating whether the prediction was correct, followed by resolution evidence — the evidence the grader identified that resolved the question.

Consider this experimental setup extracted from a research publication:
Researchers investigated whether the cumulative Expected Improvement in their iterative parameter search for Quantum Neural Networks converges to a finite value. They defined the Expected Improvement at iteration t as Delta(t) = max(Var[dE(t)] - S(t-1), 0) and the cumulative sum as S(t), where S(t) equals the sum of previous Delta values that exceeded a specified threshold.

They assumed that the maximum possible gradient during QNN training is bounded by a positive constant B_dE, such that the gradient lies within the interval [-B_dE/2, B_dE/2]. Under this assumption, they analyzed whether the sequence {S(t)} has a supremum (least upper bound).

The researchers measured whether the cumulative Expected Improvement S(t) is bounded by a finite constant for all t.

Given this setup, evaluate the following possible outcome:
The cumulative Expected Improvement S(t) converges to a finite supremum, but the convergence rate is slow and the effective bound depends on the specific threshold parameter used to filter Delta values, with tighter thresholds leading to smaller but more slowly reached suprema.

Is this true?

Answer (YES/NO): NO